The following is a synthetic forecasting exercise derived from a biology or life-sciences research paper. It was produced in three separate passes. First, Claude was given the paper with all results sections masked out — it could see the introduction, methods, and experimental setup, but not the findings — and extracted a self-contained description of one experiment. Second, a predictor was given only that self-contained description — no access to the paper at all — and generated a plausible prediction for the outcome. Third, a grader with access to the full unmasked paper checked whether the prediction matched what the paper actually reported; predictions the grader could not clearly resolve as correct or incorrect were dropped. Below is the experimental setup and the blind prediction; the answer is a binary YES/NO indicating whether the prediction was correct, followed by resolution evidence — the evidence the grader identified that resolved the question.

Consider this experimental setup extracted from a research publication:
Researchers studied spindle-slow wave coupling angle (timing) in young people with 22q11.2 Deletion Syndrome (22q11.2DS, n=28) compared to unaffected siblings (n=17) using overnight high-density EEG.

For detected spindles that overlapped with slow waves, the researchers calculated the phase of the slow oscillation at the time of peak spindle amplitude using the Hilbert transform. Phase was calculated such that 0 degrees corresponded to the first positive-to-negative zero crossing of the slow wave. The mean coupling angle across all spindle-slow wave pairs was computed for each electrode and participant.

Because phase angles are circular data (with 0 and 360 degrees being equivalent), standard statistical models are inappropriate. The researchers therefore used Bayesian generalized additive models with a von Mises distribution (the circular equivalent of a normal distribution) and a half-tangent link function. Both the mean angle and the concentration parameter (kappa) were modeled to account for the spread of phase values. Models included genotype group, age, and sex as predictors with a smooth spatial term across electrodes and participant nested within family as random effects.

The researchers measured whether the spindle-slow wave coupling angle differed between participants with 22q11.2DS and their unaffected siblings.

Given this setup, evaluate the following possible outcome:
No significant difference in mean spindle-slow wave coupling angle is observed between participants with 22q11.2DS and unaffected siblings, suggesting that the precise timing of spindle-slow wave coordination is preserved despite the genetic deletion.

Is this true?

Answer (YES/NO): YES